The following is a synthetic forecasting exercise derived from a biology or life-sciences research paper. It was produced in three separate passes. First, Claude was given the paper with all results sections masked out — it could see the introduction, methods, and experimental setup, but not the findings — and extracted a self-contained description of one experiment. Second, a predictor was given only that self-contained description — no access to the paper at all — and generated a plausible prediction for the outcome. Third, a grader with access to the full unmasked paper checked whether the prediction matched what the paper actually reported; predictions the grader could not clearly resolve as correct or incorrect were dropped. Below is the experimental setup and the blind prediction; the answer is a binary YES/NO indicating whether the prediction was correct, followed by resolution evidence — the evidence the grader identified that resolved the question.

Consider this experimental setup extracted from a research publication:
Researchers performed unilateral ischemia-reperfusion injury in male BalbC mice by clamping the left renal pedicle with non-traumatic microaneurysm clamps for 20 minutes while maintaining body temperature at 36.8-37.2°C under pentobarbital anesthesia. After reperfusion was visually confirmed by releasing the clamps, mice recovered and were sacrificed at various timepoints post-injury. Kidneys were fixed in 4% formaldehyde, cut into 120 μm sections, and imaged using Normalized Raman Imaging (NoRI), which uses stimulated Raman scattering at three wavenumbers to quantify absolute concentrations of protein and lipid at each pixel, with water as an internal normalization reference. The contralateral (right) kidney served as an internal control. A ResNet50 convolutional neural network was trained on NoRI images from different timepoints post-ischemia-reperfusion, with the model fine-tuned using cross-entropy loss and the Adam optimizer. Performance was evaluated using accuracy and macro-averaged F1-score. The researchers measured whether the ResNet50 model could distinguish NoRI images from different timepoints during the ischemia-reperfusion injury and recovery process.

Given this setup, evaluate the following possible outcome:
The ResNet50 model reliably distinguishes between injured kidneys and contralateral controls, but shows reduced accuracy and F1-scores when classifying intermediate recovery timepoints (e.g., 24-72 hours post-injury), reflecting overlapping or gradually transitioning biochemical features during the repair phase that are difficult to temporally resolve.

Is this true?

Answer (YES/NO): NO